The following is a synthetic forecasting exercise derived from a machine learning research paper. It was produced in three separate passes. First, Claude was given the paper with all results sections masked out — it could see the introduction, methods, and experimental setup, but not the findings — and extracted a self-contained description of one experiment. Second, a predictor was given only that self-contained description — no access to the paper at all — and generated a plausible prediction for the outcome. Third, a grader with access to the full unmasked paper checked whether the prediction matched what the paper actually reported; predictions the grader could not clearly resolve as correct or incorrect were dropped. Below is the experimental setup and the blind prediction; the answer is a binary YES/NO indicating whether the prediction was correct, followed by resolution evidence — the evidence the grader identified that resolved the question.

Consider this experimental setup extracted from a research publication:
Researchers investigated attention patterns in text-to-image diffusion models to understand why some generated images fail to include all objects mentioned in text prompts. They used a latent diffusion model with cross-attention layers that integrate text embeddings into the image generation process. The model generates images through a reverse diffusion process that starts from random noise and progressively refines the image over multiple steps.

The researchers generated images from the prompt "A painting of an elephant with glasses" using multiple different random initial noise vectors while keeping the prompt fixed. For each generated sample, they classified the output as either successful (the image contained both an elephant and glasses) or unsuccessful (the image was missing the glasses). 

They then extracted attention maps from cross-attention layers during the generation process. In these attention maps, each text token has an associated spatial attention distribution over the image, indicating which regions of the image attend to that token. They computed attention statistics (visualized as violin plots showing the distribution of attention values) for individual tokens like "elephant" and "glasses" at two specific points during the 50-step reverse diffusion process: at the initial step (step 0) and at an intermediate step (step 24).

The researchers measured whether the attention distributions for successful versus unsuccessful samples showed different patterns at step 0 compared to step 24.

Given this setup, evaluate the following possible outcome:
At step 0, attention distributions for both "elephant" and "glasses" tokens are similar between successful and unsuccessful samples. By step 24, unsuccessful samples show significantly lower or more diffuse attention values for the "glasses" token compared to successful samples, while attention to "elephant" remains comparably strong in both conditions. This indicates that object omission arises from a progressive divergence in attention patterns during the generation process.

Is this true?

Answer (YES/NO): YES